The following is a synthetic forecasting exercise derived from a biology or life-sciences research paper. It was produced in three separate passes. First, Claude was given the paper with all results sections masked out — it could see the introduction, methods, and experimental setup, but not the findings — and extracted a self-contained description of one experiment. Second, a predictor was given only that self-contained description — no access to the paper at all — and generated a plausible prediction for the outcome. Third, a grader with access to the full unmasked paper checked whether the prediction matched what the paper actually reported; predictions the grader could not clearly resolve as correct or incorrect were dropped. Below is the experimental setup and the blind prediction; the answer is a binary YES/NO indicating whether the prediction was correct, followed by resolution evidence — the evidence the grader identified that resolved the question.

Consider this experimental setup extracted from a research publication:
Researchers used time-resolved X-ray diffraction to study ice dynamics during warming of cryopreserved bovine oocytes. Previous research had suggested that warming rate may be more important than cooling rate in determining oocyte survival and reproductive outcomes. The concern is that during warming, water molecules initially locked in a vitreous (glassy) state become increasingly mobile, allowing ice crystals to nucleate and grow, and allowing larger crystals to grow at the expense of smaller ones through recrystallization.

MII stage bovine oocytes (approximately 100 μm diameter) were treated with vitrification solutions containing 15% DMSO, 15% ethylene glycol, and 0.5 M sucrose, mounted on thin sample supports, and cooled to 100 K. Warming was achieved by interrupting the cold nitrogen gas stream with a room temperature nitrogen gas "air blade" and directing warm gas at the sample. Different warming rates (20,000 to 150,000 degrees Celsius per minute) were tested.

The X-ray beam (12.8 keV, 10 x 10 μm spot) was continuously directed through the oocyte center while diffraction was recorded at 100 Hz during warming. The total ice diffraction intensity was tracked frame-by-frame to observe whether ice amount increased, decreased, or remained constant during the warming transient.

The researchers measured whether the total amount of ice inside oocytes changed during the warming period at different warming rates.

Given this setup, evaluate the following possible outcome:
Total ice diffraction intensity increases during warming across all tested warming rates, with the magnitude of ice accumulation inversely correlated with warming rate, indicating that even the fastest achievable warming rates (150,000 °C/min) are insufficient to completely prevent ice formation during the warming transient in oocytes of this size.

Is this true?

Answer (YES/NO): NO